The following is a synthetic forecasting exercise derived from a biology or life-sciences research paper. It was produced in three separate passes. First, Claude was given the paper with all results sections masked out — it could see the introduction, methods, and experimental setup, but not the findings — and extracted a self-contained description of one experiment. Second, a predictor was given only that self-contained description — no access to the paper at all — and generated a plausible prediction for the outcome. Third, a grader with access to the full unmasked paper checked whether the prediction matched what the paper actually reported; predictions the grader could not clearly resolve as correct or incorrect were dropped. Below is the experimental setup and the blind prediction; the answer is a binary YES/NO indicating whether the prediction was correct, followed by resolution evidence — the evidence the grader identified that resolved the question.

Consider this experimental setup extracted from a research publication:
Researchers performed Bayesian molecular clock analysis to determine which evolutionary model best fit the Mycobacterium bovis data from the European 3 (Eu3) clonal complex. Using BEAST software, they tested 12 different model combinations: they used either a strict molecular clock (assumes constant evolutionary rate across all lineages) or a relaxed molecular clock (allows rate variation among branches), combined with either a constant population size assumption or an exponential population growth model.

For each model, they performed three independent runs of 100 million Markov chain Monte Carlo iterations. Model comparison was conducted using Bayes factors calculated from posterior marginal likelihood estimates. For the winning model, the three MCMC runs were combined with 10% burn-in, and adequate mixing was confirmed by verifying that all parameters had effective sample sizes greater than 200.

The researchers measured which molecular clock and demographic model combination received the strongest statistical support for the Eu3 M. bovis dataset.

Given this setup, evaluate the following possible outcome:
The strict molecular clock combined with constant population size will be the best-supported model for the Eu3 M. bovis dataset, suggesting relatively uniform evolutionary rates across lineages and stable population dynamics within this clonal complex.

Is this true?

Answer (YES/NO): YES